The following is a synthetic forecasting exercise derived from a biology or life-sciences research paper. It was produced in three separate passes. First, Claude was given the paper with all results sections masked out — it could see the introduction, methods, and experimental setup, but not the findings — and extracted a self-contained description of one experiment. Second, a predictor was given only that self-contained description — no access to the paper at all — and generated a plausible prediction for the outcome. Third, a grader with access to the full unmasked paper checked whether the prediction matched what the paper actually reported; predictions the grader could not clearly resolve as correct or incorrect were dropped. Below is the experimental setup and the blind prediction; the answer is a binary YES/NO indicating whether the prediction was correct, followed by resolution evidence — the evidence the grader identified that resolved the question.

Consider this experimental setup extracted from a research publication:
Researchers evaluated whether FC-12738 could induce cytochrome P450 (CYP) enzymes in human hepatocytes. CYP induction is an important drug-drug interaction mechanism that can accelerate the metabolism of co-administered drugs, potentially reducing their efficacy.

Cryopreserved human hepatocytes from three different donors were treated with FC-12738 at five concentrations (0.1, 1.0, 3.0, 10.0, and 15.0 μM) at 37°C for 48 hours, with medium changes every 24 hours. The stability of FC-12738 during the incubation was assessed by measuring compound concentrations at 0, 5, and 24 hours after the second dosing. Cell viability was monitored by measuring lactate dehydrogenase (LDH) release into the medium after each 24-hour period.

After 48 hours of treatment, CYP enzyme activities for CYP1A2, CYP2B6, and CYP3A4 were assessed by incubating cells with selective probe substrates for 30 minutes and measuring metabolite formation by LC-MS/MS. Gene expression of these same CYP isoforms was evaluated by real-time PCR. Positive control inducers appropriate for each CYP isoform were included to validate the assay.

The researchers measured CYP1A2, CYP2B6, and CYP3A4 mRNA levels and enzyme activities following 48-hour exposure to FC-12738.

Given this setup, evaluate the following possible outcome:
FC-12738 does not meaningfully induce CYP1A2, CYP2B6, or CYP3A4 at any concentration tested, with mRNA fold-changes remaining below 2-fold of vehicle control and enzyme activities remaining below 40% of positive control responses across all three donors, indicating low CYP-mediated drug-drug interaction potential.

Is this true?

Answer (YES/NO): YES